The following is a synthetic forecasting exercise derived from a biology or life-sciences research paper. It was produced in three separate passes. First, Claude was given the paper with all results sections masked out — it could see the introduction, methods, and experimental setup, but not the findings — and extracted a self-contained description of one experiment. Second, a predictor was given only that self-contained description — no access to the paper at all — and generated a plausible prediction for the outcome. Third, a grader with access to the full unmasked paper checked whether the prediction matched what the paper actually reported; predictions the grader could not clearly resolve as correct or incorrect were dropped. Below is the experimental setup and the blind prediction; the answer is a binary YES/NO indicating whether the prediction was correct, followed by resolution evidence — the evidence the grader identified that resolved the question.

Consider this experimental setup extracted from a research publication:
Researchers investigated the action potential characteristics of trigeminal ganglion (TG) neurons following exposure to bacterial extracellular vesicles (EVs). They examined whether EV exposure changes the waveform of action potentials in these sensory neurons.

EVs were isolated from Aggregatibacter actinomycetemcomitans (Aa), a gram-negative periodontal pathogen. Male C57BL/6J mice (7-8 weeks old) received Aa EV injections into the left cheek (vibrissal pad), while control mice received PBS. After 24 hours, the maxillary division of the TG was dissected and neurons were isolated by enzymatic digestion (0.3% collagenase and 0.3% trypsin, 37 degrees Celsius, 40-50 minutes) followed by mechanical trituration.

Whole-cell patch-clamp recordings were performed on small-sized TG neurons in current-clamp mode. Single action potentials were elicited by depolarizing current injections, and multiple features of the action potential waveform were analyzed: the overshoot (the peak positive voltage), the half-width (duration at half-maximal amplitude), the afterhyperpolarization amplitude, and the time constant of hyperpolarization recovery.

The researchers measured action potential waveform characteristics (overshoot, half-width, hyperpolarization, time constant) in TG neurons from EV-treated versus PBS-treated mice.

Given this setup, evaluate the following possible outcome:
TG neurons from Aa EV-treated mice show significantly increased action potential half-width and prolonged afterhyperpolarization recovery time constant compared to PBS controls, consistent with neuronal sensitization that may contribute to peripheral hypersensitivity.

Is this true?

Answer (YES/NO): NO